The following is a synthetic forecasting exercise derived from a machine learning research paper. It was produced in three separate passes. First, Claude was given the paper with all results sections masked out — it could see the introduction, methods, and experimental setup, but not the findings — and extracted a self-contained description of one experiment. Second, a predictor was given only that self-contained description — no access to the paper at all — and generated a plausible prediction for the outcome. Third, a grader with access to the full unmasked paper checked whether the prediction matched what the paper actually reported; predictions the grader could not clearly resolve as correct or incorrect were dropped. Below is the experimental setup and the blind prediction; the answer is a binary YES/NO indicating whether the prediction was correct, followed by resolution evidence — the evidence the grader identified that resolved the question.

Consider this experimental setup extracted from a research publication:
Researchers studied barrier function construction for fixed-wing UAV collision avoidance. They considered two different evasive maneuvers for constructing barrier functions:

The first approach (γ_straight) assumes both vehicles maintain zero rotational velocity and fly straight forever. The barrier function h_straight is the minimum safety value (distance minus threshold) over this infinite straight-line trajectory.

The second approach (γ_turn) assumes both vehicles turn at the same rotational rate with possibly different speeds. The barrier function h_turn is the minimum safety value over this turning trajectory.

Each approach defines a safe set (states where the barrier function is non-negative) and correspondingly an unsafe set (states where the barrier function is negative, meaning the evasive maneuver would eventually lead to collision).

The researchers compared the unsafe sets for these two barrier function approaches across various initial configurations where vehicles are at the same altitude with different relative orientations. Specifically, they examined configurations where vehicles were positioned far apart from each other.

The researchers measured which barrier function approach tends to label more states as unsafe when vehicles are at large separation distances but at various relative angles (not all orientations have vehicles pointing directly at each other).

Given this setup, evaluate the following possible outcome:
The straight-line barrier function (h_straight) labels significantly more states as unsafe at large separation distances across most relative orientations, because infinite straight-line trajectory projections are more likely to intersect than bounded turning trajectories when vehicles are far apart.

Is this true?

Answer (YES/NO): YES